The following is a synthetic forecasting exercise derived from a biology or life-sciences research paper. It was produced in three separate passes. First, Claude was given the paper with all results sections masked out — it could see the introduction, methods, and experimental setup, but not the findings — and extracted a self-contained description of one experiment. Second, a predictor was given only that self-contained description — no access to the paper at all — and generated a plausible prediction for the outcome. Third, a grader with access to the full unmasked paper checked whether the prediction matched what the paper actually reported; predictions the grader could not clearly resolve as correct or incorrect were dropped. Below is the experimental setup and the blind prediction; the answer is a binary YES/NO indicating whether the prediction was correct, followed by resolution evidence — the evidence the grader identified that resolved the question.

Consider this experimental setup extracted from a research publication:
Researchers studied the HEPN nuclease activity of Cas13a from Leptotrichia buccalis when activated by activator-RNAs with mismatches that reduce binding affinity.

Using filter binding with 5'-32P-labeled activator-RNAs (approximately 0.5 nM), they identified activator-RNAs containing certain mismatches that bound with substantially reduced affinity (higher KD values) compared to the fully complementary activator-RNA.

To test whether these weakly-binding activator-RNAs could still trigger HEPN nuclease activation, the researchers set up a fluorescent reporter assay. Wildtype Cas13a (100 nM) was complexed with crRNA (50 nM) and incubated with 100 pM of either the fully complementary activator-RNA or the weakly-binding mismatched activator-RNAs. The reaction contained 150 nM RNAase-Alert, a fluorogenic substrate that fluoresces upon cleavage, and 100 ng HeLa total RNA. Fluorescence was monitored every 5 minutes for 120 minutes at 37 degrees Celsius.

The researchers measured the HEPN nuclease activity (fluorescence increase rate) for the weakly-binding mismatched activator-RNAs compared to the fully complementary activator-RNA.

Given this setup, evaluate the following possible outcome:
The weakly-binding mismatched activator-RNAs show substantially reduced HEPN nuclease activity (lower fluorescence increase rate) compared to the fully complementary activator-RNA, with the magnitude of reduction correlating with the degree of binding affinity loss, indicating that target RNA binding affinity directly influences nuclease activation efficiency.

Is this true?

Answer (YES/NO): NO